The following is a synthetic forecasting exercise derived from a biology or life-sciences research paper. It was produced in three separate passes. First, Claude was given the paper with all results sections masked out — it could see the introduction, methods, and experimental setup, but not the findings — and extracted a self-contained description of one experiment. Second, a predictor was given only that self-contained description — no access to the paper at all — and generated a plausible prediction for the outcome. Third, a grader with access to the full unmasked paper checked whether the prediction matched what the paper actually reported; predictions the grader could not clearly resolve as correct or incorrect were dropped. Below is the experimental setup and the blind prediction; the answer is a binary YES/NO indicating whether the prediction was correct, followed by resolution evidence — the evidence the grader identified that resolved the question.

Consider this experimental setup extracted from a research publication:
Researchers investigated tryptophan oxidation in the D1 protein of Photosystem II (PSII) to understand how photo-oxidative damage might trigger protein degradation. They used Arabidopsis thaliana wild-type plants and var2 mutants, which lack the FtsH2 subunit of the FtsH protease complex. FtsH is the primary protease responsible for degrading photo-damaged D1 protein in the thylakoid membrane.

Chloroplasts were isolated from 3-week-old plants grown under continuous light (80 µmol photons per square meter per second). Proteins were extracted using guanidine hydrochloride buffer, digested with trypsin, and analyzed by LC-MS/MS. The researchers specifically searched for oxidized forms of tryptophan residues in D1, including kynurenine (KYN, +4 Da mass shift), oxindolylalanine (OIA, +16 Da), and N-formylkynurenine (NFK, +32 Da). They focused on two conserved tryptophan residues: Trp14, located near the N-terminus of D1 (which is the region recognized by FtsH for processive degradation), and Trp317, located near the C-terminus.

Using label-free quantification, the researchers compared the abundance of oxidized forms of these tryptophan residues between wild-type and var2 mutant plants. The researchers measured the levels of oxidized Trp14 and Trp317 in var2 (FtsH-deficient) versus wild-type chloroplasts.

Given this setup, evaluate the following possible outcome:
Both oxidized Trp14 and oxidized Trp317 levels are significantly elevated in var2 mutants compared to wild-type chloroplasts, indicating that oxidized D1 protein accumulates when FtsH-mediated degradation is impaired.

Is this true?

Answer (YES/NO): YES